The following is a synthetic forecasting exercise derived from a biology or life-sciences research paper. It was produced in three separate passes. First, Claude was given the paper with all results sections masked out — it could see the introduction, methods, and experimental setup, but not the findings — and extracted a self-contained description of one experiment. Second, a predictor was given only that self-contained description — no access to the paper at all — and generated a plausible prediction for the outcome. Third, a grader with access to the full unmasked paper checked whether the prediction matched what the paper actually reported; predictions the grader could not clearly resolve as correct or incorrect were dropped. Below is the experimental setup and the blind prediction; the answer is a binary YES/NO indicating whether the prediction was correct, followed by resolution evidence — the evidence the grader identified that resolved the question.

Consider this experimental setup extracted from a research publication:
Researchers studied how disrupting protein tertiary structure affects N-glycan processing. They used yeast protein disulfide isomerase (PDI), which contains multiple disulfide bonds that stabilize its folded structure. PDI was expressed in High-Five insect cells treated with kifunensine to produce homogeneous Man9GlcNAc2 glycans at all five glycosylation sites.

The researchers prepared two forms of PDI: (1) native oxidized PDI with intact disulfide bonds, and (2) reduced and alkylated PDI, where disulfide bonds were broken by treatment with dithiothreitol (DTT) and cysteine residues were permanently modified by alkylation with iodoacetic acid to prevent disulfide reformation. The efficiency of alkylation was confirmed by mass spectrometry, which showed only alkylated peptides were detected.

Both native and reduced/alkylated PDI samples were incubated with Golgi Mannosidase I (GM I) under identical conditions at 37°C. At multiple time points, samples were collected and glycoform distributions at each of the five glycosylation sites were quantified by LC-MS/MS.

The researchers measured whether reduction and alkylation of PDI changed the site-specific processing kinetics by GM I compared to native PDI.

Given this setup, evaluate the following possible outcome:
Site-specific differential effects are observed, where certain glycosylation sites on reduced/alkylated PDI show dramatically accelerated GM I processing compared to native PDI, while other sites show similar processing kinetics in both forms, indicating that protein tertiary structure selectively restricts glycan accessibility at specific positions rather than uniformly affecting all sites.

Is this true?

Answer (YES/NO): NO